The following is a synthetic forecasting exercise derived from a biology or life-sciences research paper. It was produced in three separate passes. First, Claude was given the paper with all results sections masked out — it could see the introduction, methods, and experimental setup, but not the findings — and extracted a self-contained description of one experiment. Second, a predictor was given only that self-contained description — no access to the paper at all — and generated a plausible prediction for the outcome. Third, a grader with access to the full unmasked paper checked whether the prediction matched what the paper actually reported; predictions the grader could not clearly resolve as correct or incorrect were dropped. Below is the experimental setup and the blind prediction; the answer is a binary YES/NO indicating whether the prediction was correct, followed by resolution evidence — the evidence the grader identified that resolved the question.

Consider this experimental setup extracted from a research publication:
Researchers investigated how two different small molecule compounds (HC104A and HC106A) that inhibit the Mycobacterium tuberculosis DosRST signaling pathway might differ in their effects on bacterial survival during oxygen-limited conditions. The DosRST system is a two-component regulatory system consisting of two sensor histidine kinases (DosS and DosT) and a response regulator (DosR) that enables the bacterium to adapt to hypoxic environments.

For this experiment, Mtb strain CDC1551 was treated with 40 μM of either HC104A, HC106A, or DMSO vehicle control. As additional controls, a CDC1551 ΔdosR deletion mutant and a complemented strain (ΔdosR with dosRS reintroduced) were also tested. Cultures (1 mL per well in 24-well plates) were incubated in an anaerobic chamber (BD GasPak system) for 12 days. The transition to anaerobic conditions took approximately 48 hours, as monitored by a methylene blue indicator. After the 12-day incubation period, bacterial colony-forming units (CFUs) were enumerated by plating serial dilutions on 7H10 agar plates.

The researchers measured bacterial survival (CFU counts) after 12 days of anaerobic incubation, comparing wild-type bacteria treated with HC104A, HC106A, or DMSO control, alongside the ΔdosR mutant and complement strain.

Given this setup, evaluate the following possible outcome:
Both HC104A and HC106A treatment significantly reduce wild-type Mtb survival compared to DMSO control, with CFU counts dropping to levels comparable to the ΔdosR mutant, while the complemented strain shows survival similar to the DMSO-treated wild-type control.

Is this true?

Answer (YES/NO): NO